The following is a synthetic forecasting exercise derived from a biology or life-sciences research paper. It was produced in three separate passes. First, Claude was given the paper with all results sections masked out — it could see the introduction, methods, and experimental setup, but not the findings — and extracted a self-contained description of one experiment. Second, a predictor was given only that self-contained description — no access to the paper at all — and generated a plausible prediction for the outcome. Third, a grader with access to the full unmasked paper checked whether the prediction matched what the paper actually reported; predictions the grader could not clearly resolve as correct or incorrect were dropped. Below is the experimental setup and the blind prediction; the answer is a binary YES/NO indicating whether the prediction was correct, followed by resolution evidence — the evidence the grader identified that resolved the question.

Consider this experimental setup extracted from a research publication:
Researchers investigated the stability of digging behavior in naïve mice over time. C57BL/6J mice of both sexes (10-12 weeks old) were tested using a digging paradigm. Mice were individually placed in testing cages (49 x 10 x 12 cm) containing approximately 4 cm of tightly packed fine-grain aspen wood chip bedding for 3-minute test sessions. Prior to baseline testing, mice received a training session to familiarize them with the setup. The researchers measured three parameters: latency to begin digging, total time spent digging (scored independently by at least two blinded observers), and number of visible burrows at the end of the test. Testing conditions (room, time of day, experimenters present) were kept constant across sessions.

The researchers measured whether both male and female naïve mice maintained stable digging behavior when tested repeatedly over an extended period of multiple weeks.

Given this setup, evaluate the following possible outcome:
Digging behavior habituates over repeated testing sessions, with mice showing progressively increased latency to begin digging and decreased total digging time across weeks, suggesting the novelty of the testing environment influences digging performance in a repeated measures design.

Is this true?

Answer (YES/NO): NO